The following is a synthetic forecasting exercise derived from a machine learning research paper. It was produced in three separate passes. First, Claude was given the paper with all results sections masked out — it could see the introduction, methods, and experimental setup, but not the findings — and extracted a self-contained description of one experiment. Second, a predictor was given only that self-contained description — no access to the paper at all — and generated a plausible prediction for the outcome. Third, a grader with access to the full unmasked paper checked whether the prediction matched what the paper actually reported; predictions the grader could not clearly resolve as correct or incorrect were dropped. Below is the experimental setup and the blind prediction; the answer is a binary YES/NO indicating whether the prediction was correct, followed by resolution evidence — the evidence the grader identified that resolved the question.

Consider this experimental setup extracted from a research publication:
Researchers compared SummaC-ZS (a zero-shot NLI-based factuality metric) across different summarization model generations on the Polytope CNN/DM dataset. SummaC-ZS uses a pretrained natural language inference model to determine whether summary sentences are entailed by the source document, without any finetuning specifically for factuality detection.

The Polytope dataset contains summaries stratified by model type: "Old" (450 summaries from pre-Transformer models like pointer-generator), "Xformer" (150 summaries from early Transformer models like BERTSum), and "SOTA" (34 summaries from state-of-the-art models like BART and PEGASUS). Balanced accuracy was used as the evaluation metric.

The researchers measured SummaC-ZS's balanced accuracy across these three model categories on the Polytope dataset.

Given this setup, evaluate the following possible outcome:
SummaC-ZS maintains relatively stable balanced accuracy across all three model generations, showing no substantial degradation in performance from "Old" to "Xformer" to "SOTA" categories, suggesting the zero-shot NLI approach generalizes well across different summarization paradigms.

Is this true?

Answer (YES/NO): NO